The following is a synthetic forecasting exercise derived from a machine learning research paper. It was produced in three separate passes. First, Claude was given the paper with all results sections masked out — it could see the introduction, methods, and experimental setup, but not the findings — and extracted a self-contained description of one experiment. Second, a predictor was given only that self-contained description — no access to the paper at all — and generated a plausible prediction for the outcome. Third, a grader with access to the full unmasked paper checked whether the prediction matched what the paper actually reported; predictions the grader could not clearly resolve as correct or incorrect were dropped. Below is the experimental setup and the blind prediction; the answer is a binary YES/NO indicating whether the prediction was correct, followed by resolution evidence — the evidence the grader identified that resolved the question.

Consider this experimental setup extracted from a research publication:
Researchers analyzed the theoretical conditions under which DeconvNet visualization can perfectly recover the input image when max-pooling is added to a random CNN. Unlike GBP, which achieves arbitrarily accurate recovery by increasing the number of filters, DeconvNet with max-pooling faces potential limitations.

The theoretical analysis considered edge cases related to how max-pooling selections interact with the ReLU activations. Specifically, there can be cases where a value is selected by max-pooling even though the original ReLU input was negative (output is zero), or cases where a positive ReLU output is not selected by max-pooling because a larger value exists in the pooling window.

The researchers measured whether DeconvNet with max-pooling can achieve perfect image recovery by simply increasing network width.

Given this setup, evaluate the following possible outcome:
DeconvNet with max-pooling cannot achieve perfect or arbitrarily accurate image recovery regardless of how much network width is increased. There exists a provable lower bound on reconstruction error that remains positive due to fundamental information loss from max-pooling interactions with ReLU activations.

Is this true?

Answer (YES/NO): NO